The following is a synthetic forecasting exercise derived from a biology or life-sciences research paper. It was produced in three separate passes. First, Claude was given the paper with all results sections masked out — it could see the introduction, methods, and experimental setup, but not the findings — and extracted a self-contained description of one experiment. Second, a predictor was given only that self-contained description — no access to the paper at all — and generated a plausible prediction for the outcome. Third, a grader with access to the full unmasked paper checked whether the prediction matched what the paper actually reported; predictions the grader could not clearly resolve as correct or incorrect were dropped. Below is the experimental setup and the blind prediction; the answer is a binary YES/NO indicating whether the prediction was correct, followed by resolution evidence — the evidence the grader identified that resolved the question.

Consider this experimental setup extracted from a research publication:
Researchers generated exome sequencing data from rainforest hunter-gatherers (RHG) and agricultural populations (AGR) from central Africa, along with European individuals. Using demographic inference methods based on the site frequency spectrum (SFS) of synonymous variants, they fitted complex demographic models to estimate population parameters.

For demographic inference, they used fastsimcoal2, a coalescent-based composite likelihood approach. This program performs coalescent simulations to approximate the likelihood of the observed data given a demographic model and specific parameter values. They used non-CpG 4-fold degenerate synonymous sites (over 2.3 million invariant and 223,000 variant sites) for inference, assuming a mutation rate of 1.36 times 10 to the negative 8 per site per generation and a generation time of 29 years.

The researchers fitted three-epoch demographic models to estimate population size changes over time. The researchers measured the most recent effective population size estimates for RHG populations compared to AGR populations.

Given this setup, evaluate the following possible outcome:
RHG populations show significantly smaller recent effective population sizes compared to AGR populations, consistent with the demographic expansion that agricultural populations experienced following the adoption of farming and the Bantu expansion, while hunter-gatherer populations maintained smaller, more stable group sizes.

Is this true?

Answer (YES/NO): NO